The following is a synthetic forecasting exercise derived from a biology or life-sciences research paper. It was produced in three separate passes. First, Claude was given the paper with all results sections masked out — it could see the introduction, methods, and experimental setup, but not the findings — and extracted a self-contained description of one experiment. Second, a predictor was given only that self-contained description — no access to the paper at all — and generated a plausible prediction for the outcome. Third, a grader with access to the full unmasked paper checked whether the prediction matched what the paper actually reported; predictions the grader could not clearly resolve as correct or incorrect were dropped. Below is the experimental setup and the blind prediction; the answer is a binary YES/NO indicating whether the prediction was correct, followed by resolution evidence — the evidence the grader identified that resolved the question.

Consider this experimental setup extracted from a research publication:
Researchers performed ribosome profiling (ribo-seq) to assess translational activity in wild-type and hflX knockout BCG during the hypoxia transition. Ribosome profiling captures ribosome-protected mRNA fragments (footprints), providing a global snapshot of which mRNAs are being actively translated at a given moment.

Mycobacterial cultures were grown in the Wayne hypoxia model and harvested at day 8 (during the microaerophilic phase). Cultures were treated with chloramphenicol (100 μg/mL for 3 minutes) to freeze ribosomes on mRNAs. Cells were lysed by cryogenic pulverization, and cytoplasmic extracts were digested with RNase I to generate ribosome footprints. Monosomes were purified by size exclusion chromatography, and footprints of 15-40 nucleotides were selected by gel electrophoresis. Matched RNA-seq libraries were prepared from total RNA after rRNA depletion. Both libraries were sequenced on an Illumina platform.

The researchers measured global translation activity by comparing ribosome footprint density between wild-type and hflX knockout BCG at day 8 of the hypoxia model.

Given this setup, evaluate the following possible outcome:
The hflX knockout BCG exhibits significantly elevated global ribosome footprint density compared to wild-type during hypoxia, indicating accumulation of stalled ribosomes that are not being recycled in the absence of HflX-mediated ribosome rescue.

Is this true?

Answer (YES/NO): NO